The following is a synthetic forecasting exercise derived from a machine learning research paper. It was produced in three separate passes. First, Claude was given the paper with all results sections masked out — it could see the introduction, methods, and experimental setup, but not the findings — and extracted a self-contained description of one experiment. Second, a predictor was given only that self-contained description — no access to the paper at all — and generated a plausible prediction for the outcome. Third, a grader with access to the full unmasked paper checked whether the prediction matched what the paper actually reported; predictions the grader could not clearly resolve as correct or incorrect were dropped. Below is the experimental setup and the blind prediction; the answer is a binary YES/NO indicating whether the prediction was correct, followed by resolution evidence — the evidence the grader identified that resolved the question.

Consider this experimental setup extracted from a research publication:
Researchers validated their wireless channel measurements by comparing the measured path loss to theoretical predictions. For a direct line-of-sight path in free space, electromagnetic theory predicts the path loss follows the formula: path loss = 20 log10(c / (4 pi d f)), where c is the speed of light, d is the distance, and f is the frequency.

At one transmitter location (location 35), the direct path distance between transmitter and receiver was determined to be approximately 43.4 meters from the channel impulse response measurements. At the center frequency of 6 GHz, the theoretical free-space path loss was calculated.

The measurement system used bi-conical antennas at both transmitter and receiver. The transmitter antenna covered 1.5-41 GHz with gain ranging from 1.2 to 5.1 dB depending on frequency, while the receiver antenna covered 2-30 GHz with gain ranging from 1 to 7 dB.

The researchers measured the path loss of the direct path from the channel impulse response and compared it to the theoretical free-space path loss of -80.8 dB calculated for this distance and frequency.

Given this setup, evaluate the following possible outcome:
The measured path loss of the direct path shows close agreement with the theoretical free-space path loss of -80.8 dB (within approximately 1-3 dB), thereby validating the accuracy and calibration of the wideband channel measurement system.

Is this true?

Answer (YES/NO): NO